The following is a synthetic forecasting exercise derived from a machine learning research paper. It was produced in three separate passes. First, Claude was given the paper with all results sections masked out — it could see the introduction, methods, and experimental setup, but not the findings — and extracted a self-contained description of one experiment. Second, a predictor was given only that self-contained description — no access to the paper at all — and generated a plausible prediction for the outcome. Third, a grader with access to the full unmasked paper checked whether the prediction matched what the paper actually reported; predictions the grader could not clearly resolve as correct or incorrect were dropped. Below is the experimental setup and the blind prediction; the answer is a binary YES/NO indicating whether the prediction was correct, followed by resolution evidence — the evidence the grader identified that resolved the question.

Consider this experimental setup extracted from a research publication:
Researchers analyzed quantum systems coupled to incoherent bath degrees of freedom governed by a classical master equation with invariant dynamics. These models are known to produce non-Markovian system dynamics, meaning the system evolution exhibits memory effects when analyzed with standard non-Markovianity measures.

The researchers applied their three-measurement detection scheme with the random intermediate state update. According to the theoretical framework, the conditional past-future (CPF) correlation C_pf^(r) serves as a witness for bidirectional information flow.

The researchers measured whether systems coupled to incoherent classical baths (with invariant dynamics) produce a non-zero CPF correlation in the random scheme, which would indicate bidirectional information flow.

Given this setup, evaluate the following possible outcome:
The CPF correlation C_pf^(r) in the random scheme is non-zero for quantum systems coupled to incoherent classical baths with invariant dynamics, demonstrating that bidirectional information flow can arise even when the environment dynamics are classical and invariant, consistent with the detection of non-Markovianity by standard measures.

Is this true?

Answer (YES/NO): NO